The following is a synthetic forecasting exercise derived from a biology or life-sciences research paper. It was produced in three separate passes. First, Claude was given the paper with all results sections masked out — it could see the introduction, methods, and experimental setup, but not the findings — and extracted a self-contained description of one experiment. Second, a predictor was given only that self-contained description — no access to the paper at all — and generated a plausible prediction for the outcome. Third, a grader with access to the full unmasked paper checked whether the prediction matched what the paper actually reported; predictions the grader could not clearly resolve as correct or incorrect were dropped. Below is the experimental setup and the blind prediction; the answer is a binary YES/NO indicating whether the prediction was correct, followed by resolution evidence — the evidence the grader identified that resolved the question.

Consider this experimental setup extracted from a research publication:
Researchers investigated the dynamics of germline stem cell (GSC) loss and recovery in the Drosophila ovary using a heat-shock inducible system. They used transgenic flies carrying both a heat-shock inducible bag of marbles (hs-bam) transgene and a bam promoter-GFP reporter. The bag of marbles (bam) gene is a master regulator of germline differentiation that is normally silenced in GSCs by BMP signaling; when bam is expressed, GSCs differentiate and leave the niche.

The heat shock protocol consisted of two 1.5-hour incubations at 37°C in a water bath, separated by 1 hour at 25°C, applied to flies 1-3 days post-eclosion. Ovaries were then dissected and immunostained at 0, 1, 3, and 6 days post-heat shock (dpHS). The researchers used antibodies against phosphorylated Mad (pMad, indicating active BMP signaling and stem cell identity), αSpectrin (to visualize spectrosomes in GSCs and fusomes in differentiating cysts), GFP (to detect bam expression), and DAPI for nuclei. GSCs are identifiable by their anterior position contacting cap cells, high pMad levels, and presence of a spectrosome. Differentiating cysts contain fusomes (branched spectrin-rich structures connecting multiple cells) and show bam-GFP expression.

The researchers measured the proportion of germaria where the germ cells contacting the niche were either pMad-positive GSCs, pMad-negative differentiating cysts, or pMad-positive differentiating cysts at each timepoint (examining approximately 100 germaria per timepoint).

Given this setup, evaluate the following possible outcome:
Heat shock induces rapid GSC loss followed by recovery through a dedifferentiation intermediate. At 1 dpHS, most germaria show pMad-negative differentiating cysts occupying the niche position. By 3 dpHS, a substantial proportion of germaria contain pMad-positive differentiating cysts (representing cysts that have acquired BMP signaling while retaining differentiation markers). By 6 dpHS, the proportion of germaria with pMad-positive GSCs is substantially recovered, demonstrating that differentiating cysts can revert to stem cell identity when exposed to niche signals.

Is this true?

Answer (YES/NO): YES